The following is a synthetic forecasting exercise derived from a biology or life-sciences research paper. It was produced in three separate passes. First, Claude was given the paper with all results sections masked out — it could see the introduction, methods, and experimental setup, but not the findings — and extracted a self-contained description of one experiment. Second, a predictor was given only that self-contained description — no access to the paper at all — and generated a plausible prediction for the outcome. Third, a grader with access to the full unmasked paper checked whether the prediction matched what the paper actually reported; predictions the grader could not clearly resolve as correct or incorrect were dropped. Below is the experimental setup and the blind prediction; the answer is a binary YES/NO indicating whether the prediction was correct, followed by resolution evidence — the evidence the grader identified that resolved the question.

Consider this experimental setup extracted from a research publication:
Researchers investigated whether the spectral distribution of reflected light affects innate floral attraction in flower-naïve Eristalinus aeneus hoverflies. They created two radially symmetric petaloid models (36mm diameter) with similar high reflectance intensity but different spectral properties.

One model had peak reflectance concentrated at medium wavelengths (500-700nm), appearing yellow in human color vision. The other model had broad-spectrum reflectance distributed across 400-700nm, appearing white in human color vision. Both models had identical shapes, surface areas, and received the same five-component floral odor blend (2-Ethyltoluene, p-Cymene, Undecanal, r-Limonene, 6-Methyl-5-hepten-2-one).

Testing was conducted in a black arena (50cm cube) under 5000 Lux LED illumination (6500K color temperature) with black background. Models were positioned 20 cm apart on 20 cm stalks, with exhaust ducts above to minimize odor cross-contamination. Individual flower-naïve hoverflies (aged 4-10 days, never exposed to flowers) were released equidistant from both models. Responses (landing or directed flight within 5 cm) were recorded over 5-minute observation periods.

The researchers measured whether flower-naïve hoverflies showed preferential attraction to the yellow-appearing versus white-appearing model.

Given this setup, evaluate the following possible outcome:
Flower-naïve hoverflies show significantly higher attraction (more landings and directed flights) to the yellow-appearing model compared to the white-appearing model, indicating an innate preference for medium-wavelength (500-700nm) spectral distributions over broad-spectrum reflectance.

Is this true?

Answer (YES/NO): NO